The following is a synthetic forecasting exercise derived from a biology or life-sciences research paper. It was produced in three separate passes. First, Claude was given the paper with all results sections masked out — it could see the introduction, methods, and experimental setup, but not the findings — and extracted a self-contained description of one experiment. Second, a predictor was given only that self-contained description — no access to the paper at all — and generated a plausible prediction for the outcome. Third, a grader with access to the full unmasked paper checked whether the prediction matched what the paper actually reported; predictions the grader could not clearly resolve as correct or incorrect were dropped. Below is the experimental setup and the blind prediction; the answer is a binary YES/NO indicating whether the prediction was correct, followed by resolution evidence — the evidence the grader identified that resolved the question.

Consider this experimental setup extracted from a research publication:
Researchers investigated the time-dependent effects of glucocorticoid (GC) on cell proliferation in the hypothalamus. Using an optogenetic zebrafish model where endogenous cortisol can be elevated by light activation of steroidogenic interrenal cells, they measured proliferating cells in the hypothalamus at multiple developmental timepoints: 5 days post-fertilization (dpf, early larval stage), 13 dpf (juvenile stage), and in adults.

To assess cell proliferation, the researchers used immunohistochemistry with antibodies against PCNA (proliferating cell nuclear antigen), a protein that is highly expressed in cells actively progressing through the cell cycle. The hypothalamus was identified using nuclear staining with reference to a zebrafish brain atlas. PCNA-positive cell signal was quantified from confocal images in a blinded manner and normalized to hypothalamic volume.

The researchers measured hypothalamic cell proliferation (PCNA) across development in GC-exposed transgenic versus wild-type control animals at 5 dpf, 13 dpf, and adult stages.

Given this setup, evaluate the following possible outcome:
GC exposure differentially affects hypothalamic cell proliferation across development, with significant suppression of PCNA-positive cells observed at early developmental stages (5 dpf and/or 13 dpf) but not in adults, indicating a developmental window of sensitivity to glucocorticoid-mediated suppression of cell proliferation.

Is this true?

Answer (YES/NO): NO